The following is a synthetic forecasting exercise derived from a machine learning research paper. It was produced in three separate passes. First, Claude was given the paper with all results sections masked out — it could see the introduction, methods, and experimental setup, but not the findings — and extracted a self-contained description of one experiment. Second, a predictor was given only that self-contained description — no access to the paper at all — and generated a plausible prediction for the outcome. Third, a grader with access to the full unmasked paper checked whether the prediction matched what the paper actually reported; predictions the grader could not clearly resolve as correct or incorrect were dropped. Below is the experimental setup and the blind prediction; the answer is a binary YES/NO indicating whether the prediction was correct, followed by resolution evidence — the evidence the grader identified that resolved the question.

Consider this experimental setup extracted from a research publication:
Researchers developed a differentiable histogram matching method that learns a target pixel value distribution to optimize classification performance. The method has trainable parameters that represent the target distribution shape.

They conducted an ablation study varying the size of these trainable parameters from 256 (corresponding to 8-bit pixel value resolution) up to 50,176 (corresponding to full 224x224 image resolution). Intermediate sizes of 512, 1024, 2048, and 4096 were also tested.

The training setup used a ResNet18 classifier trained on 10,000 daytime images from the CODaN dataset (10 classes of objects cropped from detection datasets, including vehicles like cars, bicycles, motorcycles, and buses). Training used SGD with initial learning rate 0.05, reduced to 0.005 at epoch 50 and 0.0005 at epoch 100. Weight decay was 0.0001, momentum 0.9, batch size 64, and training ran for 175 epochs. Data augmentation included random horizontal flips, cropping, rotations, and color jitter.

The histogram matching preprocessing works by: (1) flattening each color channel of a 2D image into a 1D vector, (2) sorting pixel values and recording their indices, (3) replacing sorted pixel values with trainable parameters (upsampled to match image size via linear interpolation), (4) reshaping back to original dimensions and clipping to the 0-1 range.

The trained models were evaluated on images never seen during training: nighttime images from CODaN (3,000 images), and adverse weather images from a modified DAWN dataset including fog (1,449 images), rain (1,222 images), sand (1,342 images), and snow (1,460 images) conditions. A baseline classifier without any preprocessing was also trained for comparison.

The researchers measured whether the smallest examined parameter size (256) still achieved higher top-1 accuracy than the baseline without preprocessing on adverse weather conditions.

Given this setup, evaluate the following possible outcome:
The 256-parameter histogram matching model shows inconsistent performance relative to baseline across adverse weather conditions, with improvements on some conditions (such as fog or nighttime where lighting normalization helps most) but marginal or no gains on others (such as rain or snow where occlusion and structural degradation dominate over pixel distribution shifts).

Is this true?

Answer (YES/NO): NO